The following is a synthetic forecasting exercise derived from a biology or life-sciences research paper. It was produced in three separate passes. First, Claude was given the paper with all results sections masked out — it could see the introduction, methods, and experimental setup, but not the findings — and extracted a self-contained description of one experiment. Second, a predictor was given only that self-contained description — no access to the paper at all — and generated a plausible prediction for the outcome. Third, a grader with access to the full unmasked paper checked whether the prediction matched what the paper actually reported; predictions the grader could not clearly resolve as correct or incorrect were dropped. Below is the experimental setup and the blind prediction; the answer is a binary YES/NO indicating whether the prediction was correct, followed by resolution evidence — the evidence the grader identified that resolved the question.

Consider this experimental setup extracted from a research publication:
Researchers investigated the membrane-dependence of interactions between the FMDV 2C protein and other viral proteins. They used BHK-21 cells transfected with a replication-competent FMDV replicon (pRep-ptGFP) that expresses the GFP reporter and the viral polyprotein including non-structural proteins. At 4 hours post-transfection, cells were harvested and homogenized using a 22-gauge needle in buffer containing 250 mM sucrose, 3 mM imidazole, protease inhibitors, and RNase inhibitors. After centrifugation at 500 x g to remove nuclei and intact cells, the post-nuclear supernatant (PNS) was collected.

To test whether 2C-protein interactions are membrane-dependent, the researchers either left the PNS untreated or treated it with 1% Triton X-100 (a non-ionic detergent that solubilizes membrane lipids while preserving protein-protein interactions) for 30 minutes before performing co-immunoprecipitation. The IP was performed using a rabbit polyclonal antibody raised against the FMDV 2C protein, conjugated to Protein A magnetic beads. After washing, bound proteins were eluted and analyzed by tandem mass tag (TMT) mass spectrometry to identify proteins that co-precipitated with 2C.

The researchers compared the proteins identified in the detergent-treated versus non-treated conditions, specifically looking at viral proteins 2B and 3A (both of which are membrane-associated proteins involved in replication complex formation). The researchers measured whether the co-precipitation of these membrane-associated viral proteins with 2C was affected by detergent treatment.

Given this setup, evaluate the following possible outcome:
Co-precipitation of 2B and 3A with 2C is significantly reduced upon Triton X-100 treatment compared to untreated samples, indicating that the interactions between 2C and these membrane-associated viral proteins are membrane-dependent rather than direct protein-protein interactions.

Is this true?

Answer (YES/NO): YES